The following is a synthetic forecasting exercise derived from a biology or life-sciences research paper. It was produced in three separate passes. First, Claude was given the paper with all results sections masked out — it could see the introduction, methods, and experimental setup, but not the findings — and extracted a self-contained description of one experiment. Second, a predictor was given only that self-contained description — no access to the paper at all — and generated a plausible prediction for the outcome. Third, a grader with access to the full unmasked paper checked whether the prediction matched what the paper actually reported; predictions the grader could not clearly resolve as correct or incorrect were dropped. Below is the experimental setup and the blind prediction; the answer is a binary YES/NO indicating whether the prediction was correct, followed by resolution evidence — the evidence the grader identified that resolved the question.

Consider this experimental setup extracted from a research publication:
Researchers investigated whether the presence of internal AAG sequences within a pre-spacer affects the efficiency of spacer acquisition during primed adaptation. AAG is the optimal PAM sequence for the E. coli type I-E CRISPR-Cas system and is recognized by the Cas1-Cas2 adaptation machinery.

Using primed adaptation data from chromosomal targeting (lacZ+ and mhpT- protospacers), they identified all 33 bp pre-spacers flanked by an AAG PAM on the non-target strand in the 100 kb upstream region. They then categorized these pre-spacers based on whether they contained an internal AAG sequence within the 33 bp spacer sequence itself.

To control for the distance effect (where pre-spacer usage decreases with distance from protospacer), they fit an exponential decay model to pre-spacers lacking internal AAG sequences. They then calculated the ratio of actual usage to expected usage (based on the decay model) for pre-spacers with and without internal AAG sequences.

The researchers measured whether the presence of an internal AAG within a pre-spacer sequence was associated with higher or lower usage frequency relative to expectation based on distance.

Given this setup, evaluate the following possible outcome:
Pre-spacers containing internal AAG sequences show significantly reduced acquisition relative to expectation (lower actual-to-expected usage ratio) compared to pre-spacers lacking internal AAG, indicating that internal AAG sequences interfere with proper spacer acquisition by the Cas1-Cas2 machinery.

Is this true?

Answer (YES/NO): YES